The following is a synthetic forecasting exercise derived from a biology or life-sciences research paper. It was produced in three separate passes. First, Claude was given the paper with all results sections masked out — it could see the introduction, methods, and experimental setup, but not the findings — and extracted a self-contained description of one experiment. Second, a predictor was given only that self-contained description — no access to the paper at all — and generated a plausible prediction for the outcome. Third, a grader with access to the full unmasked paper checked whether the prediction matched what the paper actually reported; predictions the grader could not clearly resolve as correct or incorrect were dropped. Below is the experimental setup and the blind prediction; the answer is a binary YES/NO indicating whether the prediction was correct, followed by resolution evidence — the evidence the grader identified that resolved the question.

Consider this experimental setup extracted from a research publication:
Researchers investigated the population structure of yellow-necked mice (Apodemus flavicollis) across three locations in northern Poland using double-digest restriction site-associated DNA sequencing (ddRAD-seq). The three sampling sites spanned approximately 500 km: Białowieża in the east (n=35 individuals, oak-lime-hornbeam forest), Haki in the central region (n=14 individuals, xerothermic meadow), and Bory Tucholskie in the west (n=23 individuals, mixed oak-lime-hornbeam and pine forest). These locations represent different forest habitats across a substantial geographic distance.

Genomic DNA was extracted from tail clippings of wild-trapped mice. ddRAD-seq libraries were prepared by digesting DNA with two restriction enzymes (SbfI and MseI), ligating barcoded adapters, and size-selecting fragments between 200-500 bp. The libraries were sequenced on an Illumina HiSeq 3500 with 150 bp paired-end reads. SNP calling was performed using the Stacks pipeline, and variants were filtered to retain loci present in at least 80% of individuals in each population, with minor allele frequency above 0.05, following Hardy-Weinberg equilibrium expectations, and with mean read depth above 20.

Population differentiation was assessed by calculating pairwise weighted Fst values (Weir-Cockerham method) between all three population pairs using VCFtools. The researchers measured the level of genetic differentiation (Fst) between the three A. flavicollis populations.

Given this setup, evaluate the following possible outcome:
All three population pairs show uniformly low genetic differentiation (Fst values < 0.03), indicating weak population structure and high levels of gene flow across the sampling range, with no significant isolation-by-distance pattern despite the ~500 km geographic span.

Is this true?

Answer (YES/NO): NO